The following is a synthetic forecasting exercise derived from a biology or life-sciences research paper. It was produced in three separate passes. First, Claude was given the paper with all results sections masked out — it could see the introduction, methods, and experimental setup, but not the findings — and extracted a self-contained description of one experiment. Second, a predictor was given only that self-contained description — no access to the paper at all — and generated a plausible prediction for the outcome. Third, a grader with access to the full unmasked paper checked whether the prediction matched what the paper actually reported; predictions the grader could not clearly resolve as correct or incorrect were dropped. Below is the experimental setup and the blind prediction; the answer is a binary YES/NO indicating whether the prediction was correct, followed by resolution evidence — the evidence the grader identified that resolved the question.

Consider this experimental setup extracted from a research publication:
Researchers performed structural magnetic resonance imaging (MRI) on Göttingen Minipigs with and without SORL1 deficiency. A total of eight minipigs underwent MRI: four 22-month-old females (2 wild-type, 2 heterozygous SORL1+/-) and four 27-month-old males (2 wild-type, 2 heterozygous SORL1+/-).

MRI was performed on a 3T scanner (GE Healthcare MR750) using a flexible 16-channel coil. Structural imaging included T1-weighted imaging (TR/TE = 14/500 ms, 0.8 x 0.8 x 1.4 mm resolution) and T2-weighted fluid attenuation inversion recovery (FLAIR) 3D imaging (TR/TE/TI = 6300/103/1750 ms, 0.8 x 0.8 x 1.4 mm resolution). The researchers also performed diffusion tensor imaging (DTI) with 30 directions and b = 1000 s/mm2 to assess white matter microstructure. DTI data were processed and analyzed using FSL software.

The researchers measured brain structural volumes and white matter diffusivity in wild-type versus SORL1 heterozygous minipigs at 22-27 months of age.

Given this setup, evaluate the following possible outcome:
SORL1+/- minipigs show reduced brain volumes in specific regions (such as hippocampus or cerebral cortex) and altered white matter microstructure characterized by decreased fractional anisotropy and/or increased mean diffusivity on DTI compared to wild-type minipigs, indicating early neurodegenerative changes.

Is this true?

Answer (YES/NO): NO